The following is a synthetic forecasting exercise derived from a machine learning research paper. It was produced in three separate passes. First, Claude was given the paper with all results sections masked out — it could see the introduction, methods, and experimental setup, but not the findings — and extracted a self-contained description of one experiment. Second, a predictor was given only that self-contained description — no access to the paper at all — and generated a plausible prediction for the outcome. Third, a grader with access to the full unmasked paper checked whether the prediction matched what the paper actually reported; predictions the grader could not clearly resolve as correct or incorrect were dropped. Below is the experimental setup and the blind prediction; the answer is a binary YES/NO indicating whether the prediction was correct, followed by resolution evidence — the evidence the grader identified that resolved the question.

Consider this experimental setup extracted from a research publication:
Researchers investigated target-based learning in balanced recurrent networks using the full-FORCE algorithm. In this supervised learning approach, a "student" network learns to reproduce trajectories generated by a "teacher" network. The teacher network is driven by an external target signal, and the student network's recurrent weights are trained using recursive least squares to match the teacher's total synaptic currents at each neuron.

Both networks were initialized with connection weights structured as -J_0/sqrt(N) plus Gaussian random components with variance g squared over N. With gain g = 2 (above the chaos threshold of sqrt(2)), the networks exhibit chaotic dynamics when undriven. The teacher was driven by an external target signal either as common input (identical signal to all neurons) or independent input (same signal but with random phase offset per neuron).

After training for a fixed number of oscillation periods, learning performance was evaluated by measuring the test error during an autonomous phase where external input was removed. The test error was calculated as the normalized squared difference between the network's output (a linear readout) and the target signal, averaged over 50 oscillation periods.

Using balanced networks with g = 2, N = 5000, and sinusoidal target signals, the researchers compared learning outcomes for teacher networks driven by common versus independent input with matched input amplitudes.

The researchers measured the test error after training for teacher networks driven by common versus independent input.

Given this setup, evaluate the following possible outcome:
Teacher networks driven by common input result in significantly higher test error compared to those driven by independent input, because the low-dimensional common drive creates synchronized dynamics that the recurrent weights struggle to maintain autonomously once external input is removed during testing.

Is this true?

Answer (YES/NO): NO